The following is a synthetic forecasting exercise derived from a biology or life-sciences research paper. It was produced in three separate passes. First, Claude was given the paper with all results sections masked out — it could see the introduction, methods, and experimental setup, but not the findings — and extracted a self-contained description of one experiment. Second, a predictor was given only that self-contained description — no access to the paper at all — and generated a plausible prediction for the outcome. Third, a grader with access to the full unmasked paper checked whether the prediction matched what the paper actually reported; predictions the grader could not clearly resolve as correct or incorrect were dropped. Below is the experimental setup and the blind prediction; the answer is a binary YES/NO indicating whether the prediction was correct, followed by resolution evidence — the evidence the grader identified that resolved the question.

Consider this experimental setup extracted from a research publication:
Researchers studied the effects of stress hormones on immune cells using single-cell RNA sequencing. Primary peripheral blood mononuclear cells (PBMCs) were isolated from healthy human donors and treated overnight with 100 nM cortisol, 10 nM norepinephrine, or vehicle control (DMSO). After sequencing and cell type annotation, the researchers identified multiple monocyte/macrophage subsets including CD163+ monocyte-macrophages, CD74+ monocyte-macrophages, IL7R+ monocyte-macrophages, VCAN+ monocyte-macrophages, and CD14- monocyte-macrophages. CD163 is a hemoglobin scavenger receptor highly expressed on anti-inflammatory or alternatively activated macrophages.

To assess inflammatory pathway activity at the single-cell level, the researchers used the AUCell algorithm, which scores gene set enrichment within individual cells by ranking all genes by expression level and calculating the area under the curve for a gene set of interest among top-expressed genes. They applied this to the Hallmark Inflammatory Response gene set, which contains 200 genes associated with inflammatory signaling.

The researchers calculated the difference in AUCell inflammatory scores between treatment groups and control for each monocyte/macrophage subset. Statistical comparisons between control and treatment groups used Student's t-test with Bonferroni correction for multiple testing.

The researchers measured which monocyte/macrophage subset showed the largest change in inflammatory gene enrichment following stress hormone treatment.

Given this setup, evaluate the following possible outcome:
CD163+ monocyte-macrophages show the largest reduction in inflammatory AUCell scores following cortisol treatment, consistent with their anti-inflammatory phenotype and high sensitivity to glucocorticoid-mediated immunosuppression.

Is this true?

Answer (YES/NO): NO